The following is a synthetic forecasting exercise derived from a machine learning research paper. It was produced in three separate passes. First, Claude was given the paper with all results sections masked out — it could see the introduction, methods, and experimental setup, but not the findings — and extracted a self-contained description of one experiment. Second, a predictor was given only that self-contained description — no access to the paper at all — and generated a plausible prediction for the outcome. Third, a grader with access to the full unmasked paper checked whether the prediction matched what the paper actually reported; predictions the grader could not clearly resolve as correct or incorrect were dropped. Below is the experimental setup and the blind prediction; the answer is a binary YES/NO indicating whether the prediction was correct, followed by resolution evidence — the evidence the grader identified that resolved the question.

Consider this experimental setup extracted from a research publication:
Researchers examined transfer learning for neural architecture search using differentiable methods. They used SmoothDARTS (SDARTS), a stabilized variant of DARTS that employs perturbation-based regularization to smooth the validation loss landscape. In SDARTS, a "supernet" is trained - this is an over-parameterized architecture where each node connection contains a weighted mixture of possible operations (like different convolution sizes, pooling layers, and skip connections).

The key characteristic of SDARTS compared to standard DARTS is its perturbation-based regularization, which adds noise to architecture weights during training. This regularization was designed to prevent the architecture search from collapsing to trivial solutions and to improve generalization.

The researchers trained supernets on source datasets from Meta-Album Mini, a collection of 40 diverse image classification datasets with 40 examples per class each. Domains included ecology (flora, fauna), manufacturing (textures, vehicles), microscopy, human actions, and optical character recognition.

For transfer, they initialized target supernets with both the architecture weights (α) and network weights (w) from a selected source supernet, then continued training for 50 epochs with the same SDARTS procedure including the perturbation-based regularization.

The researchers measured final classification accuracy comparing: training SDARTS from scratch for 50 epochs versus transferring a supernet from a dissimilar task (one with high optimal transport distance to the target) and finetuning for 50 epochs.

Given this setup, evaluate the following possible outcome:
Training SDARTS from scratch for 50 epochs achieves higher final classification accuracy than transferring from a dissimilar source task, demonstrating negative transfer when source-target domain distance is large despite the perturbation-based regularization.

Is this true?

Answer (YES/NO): YES